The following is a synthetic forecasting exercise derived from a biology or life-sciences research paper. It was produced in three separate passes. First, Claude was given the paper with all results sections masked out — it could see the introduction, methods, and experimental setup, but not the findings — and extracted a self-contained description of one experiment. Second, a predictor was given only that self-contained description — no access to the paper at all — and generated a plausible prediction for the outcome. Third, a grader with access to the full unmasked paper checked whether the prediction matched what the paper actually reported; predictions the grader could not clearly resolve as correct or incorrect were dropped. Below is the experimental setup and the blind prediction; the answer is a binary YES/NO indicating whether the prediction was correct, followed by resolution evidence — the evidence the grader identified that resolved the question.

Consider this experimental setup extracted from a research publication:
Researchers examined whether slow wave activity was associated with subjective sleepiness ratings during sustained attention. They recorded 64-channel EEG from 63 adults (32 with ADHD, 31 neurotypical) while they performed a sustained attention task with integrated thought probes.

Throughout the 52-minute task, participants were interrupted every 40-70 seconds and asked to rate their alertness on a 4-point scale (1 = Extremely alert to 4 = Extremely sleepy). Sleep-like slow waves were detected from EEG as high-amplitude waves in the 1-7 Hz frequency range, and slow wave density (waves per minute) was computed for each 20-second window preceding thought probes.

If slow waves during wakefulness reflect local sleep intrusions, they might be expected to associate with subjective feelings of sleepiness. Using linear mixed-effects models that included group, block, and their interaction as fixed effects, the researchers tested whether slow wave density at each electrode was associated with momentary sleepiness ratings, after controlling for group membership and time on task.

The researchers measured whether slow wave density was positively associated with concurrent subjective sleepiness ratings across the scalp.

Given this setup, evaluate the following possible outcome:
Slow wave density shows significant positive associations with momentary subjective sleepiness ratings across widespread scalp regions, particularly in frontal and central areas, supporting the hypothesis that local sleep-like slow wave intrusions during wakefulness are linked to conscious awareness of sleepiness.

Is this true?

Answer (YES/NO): NO